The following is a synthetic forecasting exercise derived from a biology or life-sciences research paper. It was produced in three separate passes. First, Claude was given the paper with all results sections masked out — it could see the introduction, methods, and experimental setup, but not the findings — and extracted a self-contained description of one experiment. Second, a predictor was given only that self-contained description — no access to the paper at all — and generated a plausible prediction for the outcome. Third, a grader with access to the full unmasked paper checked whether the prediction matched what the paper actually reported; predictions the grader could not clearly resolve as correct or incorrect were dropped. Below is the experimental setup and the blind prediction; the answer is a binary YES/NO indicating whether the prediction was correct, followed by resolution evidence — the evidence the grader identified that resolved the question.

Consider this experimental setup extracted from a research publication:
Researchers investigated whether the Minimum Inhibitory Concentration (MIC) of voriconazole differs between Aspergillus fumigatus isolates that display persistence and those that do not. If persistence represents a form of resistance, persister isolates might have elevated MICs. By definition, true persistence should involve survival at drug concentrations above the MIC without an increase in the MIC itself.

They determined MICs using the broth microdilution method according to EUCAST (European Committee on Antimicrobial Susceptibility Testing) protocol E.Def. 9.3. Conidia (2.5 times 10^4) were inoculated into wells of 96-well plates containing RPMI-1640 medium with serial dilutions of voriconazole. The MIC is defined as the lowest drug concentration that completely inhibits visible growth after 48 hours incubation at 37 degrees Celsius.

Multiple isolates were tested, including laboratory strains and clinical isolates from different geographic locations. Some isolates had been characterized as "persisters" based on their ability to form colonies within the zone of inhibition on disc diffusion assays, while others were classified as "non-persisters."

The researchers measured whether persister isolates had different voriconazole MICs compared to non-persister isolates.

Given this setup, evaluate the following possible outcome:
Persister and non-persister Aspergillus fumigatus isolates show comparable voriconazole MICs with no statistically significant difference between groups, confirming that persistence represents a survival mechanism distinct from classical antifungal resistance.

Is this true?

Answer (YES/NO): YES